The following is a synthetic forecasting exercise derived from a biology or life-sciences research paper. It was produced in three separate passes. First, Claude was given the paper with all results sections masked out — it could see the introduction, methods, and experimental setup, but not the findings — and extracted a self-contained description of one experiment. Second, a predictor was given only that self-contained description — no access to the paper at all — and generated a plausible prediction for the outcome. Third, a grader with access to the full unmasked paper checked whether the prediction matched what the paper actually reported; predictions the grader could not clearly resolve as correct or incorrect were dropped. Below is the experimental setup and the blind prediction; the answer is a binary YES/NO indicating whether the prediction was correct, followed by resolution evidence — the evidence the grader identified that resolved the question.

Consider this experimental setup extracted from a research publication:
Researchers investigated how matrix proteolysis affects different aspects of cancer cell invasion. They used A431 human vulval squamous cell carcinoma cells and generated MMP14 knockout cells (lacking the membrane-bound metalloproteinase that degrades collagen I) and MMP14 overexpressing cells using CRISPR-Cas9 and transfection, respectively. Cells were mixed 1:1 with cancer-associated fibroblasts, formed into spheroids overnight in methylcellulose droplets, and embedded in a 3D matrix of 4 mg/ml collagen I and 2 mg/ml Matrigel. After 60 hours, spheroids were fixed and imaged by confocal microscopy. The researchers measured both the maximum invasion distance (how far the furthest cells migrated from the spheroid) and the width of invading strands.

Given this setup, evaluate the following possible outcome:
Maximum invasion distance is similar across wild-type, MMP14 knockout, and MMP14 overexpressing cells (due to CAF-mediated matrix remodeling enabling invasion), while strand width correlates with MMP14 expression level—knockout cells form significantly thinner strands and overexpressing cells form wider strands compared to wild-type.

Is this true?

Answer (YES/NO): YES